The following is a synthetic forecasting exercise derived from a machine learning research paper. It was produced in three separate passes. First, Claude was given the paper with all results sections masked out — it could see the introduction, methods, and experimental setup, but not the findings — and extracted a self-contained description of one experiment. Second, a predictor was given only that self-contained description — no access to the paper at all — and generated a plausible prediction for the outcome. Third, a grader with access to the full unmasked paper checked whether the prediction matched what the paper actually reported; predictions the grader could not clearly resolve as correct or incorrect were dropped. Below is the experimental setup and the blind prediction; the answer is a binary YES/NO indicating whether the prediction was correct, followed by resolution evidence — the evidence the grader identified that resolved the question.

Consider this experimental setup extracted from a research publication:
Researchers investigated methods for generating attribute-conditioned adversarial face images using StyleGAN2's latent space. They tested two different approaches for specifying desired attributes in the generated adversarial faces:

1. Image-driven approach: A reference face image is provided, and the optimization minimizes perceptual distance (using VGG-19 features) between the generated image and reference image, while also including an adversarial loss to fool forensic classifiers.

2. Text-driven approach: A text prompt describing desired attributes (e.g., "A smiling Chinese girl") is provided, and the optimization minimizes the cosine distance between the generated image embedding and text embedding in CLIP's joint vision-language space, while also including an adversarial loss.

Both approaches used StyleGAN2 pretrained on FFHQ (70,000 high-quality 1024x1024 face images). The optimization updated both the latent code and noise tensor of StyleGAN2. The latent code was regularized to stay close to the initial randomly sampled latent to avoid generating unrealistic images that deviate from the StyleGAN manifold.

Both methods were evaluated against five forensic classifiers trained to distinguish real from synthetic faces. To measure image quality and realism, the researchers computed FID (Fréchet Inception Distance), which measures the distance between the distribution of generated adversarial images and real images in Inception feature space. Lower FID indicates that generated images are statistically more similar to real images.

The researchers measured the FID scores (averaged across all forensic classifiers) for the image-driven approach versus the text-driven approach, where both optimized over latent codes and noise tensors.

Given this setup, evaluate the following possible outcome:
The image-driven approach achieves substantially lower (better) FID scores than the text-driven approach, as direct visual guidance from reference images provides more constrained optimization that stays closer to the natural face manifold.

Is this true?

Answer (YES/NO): YES